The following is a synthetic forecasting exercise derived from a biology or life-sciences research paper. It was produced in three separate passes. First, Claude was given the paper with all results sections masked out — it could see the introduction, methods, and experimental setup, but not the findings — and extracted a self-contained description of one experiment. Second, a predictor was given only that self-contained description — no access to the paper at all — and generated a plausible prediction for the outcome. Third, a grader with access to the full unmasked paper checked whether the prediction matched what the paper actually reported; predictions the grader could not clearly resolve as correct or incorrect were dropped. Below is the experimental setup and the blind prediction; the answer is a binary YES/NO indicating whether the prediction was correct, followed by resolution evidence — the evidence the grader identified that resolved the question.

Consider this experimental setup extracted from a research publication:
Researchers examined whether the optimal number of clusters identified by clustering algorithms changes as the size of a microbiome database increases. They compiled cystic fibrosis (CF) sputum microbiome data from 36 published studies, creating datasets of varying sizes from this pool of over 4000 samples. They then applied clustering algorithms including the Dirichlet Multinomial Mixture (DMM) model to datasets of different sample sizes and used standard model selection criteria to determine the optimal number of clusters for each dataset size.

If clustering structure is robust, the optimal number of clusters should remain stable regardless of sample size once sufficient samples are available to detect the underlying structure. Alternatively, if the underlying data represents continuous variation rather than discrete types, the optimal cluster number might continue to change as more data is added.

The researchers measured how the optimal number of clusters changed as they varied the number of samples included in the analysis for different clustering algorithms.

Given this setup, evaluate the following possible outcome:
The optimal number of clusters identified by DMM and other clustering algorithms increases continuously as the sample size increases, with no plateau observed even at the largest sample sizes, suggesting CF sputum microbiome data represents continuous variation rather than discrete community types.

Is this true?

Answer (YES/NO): NO